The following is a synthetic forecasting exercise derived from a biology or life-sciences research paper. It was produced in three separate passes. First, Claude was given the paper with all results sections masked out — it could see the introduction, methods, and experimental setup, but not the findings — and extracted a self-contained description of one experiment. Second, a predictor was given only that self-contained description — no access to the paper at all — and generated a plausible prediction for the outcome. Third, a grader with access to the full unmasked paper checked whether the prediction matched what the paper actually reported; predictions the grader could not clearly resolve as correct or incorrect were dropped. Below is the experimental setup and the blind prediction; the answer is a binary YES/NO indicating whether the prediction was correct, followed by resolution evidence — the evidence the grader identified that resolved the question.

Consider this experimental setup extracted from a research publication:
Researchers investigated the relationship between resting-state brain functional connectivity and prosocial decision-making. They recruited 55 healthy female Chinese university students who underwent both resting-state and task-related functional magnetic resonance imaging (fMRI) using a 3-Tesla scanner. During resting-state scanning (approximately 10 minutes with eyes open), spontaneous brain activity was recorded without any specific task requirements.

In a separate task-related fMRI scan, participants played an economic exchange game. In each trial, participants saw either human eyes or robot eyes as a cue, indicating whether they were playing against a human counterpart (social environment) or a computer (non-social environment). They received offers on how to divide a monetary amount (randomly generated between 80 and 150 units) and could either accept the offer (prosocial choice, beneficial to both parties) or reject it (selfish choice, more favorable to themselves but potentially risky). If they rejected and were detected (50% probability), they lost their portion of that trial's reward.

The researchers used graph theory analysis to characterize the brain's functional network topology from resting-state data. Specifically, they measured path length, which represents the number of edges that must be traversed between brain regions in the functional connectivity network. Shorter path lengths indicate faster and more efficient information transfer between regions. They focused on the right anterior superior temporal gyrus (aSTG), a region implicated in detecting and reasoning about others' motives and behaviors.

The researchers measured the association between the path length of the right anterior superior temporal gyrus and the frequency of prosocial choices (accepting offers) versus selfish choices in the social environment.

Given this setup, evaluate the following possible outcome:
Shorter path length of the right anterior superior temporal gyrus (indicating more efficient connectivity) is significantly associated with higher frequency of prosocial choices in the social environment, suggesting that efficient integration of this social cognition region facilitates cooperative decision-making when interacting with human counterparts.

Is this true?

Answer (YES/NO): NO